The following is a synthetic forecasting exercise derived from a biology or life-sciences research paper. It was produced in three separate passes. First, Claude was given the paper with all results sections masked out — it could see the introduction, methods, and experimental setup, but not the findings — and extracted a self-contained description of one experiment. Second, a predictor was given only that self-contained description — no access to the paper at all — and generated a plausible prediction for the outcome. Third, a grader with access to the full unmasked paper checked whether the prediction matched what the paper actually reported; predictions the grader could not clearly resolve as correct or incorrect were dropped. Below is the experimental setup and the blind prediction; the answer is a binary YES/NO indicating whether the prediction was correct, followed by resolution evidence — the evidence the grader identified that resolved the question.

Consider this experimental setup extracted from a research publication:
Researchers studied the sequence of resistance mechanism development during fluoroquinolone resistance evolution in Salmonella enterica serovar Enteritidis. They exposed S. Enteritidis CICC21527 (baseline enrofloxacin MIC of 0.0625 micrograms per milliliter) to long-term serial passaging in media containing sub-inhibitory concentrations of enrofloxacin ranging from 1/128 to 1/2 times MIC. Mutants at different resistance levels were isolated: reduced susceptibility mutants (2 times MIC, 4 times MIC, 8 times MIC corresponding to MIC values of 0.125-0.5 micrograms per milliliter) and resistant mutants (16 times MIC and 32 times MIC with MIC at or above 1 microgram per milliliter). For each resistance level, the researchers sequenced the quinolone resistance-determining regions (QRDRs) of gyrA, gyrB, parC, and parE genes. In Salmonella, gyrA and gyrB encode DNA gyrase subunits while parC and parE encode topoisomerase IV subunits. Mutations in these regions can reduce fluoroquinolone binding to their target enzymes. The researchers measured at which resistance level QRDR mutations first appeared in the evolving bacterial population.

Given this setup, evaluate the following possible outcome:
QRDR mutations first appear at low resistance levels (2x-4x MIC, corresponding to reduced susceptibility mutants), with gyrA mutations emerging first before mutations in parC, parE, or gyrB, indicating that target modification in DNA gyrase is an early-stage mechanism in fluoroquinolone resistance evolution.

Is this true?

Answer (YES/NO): NO